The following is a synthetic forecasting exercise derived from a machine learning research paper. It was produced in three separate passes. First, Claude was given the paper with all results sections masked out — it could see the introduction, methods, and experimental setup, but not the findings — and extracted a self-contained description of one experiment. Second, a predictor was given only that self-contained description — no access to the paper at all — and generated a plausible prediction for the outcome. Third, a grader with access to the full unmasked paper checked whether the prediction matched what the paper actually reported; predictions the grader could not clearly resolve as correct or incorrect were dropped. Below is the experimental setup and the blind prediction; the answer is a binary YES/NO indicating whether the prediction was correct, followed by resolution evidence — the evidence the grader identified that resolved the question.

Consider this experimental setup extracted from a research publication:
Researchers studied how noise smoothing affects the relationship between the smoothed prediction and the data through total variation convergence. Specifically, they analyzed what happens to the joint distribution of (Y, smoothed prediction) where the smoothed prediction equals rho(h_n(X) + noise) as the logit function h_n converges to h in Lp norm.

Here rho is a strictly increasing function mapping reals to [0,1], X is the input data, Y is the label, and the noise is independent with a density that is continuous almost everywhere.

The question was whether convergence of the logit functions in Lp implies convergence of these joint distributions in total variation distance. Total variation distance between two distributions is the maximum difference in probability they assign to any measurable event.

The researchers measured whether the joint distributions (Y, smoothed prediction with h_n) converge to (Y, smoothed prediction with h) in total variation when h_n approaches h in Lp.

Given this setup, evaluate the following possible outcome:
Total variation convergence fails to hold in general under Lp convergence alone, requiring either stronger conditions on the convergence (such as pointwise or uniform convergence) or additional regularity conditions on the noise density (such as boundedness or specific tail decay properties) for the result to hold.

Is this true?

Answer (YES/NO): NO